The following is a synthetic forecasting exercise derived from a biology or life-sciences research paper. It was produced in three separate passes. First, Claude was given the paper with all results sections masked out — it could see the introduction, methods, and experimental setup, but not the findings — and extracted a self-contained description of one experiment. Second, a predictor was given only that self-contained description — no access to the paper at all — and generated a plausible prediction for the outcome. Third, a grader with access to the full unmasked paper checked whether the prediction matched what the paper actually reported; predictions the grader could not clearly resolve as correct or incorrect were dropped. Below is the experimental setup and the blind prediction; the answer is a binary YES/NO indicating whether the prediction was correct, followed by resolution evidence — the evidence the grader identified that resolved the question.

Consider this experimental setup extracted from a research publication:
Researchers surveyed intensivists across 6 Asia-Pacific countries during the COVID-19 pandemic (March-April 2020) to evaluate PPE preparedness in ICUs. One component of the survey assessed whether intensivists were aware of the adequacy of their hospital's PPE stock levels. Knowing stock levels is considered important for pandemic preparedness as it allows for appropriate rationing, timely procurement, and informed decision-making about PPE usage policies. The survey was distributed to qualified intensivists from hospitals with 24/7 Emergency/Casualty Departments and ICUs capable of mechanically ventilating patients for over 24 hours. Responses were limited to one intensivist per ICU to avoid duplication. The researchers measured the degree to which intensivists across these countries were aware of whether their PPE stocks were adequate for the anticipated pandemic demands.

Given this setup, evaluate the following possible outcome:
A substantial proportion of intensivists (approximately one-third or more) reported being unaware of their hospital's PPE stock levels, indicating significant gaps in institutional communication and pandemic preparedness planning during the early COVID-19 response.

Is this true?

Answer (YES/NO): NO